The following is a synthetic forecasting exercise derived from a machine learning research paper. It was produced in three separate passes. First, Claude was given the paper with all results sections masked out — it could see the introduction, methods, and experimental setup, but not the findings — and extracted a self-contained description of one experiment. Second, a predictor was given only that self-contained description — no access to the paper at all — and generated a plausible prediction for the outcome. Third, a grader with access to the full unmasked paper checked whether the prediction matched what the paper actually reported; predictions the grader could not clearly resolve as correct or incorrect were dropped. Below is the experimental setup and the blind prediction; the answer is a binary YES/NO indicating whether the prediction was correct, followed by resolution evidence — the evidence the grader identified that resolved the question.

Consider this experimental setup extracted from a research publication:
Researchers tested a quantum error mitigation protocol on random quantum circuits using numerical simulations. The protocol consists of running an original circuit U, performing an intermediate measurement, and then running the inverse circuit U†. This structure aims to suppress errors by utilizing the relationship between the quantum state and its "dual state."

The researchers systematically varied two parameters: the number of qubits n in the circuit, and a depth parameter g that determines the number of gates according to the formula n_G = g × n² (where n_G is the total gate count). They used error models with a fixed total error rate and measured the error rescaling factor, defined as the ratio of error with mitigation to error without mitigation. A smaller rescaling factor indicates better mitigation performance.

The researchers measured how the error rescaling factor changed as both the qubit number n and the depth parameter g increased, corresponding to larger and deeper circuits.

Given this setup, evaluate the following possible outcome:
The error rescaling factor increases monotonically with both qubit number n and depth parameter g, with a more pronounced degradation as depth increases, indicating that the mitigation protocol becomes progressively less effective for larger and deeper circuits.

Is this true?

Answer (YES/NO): NO